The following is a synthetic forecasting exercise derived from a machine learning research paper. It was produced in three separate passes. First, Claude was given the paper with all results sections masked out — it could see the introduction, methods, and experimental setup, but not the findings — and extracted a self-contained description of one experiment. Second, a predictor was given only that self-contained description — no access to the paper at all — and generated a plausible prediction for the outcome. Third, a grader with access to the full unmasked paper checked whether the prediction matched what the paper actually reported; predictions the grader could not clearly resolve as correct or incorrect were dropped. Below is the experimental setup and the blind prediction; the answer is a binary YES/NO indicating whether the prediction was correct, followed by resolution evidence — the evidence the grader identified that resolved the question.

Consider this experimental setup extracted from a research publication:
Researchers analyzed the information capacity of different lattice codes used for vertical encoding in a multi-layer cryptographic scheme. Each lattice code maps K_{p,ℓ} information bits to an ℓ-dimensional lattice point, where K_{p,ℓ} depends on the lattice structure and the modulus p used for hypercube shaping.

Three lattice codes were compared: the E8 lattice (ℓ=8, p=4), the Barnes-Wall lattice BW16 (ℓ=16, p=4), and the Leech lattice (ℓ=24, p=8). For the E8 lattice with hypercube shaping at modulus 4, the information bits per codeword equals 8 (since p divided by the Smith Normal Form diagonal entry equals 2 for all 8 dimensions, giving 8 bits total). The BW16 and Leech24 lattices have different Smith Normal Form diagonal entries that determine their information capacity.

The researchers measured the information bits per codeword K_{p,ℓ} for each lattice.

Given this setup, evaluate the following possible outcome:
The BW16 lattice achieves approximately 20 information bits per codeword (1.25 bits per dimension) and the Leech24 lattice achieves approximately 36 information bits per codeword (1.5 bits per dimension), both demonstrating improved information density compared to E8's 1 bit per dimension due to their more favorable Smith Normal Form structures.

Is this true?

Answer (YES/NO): YES